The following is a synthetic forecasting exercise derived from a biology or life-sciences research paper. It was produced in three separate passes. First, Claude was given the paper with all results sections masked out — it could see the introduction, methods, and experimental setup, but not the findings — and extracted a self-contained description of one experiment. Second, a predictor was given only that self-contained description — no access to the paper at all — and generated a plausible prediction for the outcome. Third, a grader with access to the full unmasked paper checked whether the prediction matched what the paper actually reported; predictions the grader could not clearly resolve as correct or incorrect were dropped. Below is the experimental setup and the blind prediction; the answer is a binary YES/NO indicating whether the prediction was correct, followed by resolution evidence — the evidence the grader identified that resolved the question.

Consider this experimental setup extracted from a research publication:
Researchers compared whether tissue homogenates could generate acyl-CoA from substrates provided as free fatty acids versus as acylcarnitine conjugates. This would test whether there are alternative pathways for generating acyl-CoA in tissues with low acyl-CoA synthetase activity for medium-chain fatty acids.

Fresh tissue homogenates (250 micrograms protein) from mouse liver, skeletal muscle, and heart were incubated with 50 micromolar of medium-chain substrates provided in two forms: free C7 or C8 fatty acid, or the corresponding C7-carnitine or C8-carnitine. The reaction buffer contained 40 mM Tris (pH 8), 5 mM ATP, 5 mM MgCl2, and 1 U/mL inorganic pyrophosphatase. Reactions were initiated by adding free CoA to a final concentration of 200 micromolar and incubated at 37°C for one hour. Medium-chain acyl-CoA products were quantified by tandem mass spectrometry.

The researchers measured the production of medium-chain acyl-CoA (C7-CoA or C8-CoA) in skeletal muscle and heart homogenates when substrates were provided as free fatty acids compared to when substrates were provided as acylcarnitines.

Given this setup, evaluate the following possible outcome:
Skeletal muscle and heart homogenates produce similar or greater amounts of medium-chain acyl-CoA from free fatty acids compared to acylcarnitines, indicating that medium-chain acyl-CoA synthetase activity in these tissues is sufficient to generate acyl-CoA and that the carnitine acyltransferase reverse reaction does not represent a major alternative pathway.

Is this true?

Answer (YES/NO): NO